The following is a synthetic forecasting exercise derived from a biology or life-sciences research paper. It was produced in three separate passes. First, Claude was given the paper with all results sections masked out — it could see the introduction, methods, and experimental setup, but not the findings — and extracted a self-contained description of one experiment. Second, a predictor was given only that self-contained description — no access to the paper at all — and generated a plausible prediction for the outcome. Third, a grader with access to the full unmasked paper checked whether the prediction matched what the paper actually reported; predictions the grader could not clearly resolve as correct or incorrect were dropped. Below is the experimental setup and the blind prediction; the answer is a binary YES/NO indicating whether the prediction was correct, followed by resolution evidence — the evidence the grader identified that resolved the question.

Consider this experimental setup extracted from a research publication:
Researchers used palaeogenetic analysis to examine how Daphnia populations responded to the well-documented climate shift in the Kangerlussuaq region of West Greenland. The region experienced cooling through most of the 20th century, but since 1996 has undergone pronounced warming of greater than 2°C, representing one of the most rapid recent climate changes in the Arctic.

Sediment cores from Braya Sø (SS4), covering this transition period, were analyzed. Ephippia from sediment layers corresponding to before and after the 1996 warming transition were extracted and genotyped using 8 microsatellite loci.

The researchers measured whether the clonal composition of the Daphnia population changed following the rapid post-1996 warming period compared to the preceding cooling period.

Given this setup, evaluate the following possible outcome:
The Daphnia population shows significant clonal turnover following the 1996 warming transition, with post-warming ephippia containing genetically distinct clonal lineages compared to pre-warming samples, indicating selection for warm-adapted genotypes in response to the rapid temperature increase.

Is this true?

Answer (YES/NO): NO